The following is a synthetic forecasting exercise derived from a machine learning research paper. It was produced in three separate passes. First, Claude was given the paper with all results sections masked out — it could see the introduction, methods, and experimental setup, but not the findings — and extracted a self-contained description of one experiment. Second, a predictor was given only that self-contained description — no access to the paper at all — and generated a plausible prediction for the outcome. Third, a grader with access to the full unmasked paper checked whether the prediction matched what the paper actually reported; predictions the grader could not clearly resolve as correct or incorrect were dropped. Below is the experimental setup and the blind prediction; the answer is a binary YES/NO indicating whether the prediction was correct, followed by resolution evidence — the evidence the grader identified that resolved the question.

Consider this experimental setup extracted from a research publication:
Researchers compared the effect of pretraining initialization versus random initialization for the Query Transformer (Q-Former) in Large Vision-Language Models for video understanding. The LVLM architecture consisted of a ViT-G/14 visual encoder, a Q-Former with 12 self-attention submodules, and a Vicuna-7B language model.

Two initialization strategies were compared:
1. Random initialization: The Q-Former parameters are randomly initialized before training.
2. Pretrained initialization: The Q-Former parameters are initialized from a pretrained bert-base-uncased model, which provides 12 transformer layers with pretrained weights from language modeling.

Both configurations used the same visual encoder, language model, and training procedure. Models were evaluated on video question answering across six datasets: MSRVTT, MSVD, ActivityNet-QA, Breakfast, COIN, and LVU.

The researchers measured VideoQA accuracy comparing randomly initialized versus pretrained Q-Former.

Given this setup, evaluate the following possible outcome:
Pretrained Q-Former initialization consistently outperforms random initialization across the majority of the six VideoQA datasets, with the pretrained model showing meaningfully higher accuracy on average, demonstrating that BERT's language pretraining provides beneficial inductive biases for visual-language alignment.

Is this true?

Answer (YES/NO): YES